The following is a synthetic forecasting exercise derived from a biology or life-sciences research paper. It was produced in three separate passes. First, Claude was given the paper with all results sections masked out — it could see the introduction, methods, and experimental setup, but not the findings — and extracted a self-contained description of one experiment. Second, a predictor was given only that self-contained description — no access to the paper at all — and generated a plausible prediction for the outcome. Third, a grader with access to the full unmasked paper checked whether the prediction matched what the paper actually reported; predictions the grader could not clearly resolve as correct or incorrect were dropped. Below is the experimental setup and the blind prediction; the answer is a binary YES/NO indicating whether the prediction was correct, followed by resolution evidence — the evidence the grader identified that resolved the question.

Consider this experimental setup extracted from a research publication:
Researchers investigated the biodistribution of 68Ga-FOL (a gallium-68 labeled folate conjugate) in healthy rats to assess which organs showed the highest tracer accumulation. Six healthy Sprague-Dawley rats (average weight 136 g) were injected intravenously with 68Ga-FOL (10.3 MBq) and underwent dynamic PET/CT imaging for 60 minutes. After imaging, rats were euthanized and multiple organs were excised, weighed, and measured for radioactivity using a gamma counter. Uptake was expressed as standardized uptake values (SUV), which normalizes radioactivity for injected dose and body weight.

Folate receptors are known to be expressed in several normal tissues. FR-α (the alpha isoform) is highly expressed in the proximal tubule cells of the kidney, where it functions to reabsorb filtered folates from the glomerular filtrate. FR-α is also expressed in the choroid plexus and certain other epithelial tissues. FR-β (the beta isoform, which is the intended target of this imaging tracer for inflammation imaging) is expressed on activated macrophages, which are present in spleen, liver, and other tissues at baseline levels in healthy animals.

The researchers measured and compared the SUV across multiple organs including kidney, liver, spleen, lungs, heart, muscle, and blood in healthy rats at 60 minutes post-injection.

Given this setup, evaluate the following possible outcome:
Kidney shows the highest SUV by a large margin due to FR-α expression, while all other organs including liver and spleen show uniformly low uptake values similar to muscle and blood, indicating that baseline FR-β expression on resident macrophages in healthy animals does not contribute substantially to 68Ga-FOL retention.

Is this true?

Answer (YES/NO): NO